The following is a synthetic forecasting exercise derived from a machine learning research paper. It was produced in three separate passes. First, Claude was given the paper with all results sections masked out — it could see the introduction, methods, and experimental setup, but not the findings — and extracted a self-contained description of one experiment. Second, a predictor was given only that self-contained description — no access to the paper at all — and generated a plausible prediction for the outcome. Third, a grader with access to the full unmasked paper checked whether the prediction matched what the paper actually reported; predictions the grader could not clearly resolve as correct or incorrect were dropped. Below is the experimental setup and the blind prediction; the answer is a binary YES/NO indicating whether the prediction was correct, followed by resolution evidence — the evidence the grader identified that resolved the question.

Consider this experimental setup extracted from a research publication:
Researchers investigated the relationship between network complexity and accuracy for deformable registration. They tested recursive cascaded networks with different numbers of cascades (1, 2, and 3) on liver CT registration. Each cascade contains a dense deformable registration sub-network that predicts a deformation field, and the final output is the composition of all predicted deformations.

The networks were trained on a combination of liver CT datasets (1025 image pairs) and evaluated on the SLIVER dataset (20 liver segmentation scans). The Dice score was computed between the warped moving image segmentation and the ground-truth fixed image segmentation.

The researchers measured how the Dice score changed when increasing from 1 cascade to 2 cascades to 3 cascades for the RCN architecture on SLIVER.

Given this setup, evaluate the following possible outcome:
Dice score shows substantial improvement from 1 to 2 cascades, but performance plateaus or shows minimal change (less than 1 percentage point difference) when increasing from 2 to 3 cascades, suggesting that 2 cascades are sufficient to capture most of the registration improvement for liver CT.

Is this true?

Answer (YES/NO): YES